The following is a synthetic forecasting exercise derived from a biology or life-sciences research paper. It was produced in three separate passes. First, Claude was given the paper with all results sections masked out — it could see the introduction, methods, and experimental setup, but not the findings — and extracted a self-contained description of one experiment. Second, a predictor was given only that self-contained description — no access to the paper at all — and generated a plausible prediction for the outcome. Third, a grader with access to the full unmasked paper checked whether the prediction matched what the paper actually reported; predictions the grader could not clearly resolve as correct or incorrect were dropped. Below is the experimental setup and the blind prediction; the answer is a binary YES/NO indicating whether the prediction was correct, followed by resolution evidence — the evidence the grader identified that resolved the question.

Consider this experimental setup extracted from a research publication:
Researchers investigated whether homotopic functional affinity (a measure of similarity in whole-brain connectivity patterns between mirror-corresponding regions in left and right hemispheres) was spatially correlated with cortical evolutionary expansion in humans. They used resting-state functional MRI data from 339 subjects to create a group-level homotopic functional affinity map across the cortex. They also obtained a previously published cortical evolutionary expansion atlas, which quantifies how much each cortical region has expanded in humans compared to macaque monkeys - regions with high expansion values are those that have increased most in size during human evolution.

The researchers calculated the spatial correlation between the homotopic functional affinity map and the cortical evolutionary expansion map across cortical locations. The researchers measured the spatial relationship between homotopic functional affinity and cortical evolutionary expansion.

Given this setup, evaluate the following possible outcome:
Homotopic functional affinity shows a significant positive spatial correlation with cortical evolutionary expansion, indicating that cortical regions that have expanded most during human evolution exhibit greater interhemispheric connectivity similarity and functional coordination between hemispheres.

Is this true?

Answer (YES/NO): NO